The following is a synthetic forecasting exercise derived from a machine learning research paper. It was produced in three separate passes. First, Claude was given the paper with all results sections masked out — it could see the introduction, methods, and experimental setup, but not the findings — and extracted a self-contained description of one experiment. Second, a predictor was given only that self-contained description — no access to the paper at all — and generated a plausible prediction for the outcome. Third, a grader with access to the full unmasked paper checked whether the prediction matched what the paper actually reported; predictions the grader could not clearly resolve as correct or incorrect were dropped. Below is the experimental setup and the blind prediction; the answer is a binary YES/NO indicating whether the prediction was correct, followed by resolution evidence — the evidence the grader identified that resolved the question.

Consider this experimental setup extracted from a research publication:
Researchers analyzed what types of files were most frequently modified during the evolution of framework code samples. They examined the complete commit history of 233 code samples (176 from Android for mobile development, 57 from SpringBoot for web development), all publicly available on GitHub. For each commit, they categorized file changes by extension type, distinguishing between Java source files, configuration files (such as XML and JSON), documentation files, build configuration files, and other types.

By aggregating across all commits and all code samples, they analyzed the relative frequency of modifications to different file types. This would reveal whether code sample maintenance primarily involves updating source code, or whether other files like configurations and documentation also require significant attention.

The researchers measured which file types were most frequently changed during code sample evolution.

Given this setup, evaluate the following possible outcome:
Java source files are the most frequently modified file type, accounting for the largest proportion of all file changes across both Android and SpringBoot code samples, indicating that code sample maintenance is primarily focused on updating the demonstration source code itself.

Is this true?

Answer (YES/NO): NO